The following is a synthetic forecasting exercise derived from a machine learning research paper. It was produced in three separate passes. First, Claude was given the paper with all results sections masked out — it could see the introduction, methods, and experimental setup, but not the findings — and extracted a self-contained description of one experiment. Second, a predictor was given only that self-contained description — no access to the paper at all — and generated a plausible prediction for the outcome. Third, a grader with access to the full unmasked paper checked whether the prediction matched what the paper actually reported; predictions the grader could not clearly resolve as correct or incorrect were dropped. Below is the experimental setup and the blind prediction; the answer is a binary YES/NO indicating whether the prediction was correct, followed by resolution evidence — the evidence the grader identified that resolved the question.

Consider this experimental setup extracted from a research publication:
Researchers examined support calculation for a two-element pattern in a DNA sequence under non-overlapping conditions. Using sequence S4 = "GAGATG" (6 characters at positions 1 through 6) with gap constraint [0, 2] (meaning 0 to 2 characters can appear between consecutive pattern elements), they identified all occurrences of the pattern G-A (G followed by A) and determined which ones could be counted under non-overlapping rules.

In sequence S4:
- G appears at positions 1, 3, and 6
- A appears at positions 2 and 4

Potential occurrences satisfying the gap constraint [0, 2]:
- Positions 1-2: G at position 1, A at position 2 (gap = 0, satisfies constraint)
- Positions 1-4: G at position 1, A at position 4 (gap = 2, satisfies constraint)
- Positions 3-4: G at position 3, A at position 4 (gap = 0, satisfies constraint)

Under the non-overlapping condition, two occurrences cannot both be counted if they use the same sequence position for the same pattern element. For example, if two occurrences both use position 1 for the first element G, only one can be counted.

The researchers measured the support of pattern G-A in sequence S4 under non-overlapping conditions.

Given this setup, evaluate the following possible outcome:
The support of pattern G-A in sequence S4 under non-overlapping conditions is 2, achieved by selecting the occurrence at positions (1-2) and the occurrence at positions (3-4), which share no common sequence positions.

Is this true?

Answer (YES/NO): YES